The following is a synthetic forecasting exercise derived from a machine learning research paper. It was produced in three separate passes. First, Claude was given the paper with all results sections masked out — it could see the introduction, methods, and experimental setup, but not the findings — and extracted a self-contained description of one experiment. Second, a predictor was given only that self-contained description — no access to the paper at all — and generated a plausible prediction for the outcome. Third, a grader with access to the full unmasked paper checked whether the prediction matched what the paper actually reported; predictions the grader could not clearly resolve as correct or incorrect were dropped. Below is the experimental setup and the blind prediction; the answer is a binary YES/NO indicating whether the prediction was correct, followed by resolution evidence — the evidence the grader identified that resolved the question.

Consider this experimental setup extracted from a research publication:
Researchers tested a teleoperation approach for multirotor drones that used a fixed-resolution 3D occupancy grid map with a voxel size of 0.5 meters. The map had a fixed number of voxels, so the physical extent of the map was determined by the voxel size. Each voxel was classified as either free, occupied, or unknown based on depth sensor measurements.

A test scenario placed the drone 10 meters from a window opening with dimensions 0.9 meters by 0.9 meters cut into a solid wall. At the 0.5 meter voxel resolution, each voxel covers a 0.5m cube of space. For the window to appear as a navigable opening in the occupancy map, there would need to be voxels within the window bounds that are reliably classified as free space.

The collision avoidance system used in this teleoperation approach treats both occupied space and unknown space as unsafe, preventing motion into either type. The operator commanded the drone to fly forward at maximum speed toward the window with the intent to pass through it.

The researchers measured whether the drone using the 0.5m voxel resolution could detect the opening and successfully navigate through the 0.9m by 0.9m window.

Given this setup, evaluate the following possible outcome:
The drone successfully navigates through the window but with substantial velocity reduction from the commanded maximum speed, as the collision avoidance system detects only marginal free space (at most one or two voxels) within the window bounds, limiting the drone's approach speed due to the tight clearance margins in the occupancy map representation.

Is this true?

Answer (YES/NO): NO